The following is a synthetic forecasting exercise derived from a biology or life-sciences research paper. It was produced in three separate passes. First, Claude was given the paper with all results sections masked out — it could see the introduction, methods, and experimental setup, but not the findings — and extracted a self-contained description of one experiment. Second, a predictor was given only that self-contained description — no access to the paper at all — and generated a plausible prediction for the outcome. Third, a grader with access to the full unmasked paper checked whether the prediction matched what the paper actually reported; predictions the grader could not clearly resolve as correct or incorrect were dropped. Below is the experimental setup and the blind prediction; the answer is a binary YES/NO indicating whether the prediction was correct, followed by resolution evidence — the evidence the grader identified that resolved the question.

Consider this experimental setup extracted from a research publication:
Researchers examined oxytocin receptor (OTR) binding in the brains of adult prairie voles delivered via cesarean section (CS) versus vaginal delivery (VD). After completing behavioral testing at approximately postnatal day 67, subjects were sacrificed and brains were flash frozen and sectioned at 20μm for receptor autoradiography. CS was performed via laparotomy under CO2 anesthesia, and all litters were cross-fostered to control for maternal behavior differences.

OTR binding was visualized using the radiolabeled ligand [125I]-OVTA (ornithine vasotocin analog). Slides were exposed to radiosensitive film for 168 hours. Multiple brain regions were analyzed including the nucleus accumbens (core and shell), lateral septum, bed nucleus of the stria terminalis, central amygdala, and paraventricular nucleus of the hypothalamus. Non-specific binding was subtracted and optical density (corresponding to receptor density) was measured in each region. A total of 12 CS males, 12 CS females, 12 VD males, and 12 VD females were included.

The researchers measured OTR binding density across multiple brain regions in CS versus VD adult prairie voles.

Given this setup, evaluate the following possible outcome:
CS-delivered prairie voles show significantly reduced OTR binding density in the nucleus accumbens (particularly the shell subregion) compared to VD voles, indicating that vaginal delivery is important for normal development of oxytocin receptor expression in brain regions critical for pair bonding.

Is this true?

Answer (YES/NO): NO